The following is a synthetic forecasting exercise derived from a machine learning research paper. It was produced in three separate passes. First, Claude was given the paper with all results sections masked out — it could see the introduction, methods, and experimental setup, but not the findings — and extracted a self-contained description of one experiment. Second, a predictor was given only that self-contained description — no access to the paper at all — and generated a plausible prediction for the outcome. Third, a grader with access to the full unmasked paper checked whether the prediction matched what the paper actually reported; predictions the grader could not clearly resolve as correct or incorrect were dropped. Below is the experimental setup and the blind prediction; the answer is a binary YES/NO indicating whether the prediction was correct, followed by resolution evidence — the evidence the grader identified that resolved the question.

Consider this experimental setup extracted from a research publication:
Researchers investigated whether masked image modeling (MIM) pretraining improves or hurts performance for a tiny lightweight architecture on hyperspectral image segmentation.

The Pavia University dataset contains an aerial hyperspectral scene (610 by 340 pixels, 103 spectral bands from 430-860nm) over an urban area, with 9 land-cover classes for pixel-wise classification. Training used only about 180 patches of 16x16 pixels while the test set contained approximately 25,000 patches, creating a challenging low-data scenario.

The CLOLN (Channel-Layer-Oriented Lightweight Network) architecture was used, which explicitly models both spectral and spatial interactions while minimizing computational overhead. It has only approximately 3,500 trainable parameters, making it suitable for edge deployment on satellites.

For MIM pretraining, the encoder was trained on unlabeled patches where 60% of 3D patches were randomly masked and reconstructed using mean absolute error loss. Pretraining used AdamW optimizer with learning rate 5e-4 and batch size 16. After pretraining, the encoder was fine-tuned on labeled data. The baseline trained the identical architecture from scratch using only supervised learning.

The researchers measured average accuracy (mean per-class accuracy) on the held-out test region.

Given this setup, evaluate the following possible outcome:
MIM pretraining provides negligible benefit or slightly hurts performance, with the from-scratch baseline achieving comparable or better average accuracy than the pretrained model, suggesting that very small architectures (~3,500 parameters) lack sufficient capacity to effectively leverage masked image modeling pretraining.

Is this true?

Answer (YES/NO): NO